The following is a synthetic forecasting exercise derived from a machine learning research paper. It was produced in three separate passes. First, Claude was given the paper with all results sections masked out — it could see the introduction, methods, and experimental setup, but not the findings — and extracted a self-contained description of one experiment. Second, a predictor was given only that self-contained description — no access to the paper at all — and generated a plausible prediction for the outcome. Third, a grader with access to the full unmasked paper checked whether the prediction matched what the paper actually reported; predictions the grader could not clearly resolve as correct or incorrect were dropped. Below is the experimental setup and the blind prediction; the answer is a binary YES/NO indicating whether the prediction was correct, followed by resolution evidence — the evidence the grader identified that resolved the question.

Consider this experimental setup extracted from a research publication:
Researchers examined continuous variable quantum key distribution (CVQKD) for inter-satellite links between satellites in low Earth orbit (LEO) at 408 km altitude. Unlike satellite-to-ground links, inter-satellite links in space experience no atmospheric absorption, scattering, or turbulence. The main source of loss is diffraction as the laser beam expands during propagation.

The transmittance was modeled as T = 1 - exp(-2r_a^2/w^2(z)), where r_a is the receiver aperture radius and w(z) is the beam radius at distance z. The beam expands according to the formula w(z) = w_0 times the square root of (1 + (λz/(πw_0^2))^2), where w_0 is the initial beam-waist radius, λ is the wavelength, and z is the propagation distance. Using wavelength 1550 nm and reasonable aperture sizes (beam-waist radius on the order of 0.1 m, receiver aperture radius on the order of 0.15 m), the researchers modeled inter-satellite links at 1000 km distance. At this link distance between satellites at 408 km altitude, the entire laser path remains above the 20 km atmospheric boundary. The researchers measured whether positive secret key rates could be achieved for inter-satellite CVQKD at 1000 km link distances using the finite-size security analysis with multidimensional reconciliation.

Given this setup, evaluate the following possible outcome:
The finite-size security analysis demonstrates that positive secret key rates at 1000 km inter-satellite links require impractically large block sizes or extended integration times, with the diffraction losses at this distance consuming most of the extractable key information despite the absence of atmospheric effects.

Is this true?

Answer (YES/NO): NO